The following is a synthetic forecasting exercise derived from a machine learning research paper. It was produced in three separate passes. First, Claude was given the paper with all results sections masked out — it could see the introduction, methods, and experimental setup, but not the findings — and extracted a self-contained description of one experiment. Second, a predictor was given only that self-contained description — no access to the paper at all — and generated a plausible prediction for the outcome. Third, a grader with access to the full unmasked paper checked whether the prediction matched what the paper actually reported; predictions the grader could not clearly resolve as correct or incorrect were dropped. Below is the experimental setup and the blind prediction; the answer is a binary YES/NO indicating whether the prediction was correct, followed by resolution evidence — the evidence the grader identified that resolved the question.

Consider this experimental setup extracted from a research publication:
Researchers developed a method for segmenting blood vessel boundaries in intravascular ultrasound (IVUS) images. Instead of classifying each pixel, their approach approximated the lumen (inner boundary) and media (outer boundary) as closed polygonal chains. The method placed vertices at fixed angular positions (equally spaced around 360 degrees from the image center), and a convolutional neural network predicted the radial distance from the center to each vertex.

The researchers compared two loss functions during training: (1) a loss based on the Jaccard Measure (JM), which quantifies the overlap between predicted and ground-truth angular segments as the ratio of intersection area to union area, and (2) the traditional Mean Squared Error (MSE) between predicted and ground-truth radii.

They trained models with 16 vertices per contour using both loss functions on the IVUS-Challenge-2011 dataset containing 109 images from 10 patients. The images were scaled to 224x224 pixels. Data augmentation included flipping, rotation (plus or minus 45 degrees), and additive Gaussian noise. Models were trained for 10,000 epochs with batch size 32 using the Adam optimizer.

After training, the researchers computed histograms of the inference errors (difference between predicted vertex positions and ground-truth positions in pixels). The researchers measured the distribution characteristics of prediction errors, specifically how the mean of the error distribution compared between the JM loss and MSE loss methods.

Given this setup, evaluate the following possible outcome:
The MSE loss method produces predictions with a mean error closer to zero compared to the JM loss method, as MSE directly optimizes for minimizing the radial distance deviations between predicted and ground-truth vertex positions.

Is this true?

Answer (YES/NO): NO